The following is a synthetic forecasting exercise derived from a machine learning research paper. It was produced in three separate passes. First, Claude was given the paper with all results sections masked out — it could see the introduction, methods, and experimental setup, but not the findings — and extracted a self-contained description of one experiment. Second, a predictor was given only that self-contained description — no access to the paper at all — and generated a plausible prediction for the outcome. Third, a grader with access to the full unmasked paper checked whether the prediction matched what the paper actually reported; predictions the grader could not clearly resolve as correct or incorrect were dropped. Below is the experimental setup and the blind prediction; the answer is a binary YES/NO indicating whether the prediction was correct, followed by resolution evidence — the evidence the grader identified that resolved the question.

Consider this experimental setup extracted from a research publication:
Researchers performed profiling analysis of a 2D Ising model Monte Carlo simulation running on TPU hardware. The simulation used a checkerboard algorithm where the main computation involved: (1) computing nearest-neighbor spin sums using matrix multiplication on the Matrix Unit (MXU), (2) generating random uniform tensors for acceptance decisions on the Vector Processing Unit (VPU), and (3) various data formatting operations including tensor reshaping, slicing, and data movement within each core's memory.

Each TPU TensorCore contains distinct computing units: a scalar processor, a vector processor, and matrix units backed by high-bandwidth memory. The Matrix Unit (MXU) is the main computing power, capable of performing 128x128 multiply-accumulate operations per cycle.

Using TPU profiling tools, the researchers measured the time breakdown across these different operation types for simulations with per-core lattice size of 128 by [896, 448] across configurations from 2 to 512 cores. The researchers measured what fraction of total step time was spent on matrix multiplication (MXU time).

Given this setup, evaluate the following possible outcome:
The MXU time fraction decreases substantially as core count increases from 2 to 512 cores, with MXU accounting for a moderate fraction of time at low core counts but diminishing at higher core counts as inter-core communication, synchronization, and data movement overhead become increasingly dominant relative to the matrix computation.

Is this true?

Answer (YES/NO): NO